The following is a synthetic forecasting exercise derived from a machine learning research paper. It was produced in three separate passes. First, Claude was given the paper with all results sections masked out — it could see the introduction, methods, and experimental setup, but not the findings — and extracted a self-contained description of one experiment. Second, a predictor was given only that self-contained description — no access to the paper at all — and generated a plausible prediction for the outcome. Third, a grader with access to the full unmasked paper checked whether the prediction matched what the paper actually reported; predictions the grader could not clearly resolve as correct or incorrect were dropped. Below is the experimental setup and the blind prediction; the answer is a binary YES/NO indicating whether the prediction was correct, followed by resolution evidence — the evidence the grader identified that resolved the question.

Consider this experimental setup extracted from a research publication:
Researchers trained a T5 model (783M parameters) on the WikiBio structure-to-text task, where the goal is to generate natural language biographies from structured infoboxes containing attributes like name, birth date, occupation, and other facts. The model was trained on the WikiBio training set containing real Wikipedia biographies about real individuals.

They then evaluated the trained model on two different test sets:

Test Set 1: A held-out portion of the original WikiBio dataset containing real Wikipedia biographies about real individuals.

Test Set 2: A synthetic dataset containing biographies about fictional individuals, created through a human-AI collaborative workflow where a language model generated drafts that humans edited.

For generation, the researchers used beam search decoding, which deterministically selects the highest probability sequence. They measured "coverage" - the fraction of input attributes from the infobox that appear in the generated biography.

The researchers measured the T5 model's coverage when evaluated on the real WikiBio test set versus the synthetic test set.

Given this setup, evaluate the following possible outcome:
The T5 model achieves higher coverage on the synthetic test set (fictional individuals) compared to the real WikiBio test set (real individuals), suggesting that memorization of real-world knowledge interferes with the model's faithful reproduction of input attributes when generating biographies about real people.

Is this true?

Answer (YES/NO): NO